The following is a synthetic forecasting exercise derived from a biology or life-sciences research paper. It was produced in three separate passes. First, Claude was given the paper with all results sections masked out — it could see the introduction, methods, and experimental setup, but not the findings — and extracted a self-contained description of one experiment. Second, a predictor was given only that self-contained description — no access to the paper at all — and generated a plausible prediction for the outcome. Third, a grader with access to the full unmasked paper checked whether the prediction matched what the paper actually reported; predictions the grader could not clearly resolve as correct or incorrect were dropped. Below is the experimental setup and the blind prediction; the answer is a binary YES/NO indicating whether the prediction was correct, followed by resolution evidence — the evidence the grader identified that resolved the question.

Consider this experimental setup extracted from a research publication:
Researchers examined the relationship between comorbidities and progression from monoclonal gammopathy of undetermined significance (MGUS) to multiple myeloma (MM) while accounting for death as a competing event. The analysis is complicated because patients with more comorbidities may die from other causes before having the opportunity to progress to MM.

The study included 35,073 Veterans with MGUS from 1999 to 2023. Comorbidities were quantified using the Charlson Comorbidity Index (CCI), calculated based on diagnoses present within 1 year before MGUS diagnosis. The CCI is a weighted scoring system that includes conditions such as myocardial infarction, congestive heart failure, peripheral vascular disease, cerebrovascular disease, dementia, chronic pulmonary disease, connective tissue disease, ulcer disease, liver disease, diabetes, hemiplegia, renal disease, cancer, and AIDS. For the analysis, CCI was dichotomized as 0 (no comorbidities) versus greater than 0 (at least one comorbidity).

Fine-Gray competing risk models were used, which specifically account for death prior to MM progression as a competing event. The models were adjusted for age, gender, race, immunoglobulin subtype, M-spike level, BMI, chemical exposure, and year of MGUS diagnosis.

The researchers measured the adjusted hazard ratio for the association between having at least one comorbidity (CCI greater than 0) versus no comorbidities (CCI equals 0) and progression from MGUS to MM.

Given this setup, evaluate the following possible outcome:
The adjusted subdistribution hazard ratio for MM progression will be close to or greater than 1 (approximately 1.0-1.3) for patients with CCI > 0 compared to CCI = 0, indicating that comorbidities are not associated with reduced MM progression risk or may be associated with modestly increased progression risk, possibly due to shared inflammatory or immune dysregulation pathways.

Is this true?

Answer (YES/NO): NO